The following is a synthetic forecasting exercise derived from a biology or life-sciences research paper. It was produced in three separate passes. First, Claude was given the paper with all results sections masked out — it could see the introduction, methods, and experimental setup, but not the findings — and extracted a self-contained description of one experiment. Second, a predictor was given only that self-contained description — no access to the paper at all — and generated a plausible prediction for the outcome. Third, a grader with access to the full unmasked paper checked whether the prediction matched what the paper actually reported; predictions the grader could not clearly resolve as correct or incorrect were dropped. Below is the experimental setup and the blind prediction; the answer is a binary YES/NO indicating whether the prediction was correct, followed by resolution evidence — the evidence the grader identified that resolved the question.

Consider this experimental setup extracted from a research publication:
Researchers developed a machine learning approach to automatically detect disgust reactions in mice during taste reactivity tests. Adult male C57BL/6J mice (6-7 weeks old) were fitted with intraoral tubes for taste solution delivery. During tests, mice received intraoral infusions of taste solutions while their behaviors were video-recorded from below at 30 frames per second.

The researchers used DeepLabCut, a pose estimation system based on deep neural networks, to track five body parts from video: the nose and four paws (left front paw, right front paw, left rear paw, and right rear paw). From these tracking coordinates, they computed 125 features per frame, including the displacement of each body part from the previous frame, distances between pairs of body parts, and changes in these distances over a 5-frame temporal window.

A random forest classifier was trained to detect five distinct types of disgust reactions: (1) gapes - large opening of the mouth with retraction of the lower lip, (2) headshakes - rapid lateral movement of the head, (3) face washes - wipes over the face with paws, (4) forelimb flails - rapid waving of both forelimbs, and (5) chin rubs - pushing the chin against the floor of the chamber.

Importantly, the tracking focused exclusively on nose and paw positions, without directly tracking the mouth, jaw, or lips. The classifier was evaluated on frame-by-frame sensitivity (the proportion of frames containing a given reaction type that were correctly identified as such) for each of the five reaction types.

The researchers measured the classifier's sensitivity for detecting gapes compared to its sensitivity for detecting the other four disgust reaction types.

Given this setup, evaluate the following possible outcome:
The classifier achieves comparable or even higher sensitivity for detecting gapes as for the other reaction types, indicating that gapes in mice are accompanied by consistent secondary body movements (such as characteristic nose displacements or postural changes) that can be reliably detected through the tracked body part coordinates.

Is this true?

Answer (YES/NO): NO